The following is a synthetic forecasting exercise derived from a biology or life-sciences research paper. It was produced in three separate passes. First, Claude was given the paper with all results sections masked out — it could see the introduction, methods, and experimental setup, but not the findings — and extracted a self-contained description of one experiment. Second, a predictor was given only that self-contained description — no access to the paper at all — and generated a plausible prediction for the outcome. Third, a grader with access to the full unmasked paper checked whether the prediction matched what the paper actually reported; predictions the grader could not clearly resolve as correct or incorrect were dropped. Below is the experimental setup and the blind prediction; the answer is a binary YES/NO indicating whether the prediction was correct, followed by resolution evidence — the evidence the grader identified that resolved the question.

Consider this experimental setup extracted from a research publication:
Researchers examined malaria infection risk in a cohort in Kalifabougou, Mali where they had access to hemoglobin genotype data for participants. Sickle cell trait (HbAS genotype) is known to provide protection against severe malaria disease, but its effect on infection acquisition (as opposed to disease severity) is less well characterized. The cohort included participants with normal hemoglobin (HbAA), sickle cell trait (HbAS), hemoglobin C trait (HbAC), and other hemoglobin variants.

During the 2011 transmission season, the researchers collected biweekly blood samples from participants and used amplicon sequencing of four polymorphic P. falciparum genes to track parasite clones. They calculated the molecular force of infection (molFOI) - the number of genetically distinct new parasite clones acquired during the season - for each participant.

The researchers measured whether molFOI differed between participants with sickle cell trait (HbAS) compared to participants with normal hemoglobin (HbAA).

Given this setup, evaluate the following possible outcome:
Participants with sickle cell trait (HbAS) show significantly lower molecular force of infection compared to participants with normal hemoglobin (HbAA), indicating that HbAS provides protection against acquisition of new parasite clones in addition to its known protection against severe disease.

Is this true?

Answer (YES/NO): YES